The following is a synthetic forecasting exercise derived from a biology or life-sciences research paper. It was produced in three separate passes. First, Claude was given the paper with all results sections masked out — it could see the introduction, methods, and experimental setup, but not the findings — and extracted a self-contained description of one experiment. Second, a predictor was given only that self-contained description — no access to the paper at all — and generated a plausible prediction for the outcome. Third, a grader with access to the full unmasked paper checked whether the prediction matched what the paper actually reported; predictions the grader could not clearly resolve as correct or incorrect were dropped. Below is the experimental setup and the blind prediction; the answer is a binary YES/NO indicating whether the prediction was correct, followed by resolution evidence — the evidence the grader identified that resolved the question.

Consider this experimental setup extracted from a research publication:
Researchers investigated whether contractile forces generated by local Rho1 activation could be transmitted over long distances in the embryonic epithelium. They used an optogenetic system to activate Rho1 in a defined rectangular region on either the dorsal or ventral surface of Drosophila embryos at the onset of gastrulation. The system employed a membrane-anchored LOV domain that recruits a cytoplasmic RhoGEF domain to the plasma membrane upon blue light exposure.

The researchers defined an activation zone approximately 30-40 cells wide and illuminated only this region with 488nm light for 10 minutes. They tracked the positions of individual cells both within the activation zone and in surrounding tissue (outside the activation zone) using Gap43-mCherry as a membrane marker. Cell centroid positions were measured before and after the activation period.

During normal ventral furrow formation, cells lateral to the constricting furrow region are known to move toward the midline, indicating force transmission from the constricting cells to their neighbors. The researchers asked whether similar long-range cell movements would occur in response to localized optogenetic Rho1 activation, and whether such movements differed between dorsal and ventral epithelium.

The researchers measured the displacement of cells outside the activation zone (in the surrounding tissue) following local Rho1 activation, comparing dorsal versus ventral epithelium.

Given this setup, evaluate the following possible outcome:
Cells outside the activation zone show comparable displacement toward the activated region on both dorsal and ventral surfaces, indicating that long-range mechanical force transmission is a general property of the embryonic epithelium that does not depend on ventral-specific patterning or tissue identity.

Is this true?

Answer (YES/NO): NO